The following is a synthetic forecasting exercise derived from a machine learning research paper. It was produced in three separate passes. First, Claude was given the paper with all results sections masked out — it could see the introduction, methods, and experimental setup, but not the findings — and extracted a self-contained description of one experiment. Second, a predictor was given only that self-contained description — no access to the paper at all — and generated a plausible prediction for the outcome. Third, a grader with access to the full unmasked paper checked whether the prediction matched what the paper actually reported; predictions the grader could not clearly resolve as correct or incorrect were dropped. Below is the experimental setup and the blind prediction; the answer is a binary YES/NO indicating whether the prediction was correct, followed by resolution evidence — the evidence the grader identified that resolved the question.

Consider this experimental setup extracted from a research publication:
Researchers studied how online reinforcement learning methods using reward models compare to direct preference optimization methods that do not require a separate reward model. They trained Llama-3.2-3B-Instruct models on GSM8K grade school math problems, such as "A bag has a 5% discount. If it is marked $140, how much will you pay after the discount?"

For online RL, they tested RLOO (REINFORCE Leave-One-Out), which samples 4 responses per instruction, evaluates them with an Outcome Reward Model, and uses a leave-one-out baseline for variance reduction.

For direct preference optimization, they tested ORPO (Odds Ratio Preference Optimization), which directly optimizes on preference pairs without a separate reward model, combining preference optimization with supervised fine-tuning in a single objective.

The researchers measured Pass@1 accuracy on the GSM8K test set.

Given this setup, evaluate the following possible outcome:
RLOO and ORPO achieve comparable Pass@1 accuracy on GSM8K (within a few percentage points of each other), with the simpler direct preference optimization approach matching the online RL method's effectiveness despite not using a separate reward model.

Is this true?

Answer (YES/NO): YES